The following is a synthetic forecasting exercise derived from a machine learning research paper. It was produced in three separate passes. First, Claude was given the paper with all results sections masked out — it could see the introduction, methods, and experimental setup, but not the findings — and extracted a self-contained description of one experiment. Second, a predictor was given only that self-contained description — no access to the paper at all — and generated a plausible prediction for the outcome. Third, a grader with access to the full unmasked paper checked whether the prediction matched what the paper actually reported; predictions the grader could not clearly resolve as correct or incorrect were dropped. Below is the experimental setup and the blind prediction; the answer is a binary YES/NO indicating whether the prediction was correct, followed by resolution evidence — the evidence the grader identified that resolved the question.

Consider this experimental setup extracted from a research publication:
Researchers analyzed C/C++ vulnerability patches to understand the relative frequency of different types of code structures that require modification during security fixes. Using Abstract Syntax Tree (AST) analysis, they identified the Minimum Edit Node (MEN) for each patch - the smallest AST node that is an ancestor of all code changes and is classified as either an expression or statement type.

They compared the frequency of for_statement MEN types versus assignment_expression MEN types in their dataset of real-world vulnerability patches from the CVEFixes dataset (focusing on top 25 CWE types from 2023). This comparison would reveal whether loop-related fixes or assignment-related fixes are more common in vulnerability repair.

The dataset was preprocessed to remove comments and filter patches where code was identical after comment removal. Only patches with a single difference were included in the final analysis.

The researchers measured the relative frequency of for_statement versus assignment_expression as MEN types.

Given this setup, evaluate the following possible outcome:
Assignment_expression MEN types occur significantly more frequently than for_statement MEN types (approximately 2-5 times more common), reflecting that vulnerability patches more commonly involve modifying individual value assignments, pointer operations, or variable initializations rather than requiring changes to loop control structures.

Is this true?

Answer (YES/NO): YES